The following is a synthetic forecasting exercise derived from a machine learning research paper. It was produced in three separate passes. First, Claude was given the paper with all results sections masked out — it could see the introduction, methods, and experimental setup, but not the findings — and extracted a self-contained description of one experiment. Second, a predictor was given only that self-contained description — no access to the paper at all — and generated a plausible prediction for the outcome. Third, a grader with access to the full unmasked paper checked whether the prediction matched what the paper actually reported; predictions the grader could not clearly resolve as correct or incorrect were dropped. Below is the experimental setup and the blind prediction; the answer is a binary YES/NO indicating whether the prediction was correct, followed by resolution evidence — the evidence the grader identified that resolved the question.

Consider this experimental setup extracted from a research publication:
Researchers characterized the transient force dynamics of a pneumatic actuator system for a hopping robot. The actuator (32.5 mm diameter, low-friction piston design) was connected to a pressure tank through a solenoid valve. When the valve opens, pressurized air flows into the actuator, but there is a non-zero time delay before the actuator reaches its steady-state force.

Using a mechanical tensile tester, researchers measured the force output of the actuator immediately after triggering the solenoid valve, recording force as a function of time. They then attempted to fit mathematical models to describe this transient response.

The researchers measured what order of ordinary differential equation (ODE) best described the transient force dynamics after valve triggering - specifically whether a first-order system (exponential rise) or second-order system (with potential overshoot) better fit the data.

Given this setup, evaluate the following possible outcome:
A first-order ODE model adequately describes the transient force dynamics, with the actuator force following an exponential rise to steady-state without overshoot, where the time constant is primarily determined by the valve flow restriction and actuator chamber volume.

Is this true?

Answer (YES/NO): NO